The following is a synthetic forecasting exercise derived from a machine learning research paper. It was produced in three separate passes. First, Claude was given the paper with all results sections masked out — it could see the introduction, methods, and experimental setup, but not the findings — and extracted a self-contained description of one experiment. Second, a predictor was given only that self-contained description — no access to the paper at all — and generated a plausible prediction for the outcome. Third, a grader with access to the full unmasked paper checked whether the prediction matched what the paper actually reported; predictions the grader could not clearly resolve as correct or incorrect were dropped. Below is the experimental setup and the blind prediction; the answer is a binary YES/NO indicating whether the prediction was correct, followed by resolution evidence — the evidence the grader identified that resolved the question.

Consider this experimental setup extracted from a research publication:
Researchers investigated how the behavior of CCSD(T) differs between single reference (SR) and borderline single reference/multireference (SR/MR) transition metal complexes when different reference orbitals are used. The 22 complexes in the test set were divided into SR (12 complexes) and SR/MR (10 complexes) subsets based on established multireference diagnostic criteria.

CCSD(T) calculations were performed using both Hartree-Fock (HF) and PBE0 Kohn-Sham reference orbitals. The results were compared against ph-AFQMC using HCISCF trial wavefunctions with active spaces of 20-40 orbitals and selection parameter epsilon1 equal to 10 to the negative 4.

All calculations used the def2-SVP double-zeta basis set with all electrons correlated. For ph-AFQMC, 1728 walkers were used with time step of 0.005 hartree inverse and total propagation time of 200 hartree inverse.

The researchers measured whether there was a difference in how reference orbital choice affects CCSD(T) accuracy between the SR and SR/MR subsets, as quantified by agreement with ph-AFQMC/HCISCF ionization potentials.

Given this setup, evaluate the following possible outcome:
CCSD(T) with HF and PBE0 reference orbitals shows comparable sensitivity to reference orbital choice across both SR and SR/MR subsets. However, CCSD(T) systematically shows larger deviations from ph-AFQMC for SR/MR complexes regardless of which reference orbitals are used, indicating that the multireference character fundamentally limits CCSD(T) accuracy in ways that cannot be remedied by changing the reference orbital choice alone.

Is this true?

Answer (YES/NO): NO